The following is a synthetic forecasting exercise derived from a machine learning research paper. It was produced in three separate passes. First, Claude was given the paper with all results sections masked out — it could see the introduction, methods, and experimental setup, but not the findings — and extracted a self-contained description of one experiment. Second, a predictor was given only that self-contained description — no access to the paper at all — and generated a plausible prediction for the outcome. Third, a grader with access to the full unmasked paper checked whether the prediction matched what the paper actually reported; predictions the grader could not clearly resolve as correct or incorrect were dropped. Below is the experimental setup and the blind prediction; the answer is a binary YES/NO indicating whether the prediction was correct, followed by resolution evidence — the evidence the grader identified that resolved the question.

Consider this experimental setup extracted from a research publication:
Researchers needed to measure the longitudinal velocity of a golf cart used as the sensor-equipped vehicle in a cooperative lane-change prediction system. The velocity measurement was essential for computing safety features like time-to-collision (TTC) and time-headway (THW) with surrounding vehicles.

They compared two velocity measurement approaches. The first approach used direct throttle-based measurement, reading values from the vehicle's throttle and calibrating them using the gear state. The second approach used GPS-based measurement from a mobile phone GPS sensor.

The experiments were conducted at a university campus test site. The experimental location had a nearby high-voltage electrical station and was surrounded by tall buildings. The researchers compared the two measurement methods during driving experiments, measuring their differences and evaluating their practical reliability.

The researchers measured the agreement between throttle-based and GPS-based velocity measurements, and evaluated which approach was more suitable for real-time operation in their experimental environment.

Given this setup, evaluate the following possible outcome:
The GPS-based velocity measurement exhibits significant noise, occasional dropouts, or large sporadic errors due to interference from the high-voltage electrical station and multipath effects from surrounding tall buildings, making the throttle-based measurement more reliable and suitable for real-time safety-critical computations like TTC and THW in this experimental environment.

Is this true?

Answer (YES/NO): YES